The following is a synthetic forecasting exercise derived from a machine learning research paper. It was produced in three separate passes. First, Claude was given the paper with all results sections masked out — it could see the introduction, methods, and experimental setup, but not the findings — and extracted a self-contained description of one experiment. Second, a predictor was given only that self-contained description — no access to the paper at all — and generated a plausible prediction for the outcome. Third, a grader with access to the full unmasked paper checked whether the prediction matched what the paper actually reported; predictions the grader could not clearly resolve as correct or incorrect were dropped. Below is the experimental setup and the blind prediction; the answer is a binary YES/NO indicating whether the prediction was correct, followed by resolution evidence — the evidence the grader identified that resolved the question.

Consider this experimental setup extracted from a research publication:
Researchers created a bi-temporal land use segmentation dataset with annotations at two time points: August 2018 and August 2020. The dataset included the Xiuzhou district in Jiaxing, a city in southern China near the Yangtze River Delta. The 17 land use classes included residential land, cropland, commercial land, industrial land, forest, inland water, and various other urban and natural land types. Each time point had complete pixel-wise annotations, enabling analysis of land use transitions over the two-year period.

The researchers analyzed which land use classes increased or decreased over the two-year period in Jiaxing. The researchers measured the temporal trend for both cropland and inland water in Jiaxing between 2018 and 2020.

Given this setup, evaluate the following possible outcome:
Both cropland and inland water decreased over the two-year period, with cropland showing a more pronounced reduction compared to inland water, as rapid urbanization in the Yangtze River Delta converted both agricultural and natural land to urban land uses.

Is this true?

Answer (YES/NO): NO